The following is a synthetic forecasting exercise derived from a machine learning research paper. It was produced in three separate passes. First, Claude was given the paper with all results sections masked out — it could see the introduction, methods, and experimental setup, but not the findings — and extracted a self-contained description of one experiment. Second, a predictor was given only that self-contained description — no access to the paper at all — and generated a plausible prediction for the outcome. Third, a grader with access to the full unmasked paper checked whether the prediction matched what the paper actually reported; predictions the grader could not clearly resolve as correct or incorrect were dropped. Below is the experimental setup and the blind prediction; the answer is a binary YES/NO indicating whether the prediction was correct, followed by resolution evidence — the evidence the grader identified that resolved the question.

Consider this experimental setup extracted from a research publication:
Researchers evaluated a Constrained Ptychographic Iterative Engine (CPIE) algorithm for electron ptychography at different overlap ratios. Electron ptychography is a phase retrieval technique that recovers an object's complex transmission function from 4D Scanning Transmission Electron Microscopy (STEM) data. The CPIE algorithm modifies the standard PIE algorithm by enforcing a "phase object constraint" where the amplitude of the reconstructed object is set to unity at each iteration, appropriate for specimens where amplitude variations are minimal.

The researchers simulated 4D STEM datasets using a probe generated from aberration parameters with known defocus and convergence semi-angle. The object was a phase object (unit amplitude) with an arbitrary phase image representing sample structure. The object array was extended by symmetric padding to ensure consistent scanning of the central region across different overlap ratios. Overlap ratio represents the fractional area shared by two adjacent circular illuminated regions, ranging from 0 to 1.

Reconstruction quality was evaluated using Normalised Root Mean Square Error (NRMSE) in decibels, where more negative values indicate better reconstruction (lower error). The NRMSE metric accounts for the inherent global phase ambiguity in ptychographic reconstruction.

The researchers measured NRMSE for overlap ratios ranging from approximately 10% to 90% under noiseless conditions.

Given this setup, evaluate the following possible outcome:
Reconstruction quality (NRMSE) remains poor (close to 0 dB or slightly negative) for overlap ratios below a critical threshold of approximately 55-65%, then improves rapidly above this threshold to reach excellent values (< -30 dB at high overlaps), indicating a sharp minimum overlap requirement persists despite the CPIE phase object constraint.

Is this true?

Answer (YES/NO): NO